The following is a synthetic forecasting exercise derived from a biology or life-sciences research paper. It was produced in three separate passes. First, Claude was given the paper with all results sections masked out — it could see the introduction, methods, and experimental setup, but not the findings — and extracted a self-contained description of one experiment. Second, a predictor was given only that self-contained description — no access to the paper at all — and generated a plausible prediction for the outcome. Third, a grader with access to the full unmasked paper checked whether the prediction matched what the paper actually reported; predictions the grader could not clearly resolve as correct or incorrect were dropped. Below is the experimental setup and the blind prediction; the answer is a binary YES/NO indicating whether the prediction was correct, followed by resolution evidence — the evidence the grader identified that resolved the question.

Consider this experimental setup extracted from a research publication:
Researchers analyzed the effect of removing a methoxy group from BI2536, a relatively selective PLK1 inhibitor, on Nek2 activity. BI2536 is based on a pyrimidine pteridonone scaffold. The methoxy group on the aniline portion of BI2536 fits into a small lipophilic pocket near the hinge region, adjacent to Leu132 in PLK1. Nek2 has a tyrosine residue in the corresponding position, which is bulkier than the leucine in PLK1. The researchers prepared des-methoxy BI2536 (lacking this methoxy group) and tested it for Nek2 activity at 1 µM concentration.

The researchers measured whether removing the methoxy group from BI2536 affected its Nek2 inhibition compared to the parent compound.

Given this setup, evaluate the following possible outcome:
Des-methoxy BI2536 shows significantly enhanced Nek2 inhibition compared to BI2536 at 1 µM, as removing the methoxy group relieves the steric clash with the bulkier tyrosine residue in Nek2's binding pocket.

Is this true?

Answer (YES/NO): YES